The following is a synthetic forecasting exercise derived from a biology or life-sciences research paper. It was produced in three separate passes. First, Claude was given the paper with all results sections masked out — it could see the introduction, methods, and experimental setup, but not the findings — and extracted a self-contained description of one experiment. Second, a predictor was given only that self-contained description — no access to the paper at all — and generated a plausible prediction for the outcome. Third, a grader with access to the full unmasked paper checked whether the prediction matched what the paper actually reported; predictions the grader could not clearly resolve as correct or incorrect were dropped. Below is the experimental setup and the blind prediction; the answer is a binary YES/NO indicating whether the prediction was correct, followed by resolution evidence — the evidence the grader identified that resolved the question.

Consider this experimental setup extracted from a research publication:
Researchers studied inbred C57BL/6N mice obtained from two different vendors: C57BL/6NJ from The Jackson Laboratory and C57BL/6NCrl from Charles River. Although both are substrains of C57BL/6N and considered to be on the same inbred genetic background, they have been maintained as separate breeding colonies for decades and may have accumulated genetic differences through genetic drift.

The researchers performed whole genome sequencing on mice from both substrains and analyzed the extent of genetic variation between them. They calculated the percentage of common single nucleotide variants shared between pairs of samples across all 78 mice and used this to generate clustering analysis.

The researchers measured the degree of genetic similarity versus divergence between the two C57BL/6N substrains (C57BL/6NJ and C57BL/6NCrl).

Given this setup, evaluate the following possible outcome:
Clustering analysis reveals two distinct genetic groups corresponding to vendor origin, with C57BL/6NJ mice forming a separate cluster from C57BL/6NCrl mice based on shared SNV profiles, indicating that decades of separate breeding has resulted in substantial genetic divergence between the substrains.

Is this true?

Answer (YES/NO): YES